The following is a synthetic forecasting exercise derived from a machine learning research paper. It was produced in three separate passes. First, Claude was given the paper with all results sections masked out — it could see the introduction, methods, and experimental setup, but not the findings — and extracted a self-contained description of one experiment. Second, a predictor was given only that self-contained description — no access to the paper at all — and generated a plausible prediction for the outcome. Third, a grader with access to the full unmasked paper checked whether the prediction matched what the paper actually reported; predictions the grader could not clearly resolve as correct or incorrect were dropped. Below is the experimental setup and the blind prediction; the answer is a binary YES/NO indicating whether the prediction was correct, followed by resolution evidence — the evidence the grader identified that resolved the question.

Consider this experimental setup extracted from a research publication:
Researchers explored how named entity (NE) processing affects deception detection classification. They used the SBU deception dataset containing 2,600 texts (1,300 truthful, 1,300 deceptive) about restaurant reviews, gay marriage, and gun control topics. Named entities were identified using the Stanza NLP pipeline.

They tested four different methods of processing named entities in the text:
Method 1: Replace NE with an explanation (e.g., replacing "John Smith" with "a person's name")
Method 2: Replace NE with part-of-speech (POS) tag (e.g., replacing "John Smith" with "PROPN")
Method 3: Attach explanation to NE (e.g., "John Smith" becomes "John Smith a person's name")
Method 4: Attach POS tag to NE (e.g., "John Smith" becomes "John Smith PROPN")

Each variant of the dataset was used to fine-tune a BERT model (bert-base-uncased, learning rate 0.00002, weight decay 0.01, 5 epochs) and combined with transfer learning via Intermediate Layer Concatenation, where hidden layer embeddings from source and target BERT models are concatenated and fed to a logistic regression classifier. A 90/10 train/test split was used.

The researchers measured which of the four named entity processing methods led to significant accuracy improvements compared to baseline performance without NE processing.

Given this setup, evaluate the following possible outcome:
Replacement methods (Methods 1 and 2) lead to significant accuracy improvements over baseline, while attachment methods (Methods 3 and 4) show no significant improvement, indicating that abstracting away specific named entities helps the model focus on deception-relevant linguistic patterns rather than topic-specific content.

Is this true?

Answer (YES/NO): NO